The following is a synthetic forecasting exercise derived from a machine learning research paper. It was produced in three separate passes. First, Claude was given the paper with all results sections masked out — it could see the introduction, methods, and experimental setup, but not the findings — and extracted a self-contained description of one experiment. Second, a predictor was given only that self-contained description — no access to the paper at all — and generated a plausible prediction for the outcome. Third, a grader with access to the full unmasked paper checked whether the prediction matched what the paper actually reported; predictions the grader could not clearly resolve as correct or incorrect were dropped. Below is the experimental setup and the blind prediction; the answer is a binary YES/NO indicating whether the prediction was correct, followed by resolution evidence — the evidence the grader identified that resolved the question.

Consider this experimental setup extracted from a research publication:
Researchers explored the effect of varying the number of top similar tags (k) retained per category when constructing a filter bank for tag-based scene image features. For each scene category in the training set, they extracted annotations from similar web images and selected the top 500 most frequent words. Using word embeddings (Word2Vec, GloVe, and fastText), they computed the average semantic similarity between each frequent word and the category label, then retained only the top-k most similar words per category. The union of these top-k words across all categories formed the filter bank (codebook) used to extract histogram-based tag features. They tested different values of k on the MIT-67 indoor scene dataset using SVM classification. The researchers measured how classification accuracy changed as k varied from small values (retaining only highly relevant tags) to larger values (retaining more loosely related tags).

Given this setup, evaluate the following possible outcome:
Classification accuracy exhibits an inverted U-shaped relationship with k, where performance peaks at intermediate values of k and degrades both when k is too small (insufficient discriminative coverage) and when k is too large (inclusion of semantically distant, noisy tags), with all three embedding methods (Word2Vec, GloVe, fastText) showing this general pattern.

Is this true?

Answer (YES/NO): NO